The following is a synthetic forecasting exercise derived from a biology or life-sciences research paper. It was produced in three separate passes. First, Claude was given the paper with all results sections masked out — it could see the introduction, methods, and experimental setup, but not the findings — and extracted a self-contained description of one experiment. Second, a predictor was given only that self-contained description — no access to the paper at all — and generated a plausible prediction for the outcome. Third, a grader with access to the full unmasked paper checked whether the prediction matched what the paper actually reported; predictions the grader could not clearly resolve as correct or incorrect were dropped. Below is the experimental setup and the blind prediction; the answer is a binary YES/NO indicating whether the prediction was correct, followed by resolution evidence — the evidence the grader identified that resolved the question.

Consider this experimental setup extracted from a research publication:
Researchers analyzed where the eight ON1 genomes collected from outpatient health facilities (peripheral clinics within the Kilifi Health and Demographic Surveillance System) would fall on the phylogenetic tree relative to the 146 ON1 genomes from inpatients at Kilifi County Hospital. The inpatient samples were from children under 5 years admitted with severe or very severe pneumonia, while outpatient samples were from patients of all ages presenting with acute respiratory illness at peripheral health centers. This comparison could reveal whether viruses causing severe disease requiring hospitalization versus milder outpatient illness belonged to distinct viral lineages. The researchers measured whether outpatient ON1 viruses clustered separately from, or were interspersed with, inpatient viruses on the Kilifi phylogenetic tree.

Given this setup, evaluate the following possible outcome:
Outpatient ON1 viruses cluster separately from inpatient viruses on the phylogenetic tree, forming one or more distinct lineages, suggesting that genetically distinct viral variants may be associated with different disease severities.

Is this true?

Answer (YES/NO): NO